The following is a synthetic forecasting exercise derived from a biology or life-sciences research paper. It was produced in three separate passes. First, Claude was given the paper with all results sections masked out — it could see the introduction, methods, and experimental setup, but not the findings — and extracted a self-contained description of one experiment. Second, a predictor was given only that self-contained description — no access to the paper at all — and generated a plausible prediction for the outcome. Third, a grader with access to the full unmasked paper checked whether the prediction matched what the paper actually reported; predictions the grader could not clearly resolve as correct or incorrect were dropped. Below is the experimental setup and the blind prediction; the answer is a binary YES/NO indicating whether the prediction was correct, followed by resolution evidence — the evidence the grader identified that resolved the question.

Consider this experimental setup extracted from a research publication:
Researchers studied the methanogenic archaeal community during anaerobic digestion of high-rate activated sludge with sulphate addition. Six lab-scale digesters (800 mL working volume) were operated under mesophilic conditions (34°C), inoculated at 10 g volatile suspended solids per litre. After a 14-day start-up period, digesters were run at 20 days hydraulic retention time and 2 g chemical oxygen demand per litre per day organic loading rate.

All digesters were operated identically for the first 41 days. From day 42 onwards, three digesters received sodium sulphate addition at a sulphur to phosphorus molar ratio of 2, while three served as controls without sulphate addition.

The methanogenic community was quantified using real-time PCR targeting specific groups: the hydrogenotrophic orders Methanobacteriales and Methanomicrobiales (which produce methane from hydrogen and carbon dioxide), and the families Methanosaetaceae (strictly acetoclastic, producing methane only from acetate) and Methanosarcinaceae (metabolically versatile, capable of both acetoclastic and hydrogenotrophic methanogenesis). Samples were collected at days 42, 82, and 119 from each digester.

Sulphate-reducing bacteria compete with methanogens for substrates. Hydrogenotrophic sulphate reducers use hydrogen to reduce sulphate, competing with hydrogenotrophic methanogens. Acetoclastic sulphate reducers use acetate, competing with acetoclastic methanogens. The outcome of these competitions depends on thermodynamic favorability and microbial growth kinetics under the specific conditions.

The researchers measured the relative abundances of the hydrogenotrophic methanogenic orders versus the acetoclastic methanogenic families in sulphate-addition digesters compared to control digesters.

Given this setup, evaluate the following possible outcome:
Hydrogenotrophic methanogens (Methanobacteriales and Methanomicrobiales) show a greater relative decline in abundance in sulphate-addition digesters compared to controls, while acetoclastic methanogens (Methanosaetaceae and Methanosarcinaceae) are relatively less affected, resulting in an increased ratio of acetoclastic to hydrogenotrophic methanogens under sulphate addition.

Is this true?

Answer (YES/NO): NO